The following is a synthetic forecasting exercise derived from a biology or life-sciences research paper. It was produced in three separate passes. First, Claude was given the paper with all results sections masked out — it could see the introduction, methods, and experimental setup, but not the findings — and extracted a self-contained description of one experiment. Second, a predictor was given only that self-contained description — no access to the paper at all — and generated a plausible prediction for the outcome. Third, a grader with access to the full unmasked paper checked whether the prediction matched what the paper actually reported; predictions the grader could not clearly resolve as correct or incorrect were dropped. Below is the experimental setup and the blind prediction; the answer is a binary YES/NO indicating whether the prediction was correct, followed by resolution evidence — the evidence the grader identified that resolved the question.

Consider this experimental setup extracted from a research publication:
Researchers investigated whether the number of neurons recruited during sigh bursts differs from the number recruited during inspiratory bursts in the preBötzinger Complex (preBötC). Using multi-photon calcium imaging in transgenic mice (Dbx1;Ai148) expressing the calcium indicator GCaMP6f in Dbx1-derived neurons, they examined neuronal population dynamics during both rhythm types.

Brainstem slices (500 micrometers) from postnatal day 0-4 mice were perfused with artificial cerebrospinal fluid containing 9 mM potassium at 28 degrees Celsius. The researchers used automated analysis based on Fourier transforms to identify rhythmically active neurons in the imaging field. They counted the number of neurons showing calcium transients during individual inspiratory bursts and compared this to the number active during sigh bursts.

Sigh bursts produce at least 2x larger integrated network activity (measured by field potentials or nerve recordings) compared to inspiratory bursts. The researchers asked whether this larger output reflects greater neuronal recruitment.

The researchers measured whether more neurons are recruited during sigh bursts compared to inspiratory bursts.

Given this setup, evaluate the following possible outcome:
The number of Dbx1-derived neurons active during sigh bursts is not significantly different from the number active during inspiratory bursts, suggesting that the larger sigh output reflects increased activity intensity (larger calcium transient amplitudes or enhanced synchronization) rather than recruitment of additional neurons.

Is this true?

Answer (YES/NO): YES